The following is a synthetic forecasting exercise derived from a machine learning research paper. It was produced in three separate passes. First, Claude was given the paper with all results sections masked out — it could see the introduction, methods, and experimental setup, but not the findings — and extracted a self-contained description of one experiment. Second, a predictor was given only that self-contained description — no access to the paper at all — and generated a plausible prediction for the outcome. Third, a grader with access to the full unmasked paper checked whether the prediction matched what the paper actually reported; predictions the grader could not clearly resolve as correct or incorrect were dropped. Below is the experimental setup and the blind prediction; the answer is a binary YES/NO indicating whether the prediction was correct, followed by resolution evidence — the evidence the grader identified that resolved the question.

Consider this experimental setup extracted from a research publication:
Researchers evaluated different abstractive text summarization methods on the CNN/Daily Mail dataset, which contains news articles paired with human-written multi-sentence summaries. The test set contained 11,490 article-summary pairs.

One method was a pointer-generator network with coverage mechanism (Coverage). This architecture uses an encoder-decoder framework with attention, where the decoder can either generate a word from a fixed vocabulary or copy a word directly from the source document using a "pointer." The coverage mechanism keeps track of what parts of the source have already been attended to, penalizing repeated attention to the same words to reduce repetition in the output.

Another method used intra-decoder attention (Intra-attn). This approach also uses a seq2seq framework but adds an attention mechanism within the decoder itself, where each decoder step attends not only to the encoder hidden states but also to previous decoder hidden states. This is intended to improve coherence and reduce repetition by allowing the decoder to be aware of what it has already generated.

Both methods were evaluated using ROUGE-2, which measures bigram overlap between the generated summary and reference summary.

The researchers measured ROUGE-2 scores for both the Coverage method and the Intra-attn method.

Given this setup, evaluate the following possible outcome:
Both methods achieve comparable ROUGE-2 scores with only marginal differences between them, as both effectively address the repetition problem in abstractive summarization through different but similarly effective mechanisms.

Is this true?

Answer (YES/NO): NO